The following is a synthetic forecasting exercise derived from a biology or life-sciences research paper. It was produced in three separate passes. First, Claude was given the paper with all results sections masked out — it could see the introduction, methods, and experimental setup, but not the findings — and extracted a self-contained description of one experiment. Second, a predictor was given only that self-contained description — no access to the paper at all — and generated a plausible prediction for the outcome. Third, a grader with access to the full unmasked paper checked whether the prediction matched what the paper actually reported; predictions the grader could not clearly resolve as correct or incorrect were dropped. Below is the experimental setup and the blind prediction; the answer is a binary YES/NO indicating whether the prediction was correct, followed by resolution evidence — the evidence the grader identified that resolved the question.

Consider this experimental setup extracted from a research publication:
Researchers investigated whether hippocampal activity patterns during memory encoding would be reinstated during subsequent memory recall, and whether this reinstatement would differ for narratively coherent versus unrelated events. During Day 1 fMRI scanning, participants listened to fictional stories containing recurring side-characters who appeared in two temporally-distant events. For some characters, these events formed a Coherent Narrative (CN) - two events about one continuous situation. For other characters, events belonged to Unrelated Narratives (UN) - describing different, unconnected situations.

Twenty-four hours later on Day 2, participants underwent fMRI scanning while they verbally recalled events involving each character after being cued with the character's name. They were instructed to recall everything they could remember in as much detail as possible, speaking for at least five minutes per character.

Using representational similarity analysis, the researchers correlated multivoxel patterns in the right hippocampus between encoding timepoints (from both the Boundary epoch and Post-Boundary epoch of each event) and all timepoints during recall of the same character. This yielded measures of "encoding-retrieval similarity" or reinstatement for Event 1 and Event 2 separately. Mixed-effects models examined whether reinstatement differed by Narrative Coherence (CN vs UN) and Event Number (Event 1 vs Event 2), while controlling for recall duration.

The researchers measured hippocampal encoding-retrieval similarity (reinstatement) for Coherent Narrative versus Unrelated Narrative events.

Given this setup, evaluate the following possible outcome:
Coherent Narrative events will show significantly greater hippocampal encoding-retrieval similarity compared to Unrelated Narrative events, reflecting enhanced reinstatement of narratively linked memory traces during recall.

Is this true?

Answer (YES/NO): YES